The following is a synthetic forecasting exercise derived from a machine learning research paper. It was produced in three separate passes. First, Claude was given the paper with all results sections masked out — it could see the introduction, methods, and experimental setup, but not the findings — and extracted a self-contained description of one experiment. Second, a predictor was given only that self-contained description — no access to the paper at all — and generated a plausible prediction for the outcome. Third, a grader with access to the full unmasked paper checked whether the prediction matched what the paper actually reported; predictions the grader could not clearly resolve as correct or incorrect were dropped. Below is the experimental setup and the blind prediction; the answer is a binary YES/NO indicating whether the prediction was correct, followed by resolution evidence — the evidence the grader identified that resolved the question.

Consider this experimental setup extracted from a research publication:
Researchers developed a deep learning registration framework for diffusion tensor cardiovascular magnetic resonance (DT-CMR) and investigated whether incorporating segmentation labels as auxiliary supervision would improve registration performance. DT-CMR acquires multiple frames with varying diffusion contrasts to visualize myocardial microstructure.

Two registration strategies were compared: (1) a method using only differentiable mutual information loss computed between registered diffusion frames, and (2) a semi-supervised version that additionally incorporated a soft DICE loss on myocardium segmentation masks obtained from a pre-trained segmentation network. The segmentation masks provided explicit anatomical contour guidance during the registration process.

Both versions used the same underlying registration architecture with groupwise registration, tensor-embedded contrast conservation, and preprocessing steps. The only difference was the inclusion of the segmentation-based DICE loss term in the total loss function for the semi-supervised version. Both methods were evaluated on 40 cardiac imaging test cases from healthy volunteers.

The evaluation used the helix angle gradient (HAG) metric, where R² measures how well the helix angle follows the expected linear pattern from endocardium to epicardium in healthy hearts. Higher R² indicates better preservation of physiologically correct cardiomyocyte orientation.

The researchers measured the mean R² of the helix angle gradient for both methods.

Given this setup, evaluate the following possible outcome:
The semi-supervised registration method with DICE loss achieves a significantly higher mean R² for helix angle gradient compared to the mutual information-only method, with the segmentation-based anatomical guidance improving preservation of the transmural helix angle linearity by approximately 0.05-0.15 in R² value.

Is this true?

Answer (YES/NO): NO